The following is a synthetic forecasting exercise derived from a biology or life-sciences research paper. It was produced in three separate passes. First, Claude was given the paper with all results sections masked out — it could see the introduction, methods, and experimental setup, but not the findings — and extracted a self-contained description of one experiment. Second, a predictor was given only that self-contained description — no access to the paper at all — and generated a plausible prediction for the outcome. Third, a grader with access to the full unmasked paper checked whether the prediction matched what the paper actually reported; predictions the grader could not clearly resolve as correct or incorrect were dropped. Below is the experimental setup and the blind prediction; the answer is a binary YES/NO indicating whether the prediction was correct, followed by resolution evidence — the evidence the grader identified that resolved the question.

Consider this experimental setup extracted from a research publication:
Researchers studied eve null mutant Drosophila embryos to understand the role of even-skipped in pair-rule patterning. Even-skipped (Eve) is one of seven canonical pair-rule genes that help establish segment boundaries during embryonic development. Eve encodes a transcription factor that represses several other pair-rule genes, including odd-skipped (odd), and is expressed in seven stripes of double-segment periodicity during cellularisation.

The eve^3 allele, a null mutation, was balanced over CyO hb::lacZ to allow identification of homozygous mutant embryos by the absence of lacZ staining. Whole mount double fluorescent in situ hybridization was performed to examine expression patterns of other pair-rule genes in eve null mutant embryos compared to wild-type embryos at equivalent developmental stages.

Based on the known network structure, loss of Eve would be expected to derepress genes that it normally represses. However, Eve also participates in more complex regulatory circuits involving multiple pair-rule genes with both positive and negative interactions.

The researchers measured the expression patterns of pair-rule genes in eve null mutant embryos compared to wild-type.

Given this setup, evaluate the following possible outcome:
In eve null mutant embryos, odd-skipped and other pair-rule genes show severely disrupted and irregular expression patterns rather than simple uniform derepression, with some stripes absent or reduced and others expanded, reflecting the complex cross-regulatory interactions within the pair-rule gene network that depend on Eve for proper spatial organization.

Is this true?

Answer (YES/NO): YES